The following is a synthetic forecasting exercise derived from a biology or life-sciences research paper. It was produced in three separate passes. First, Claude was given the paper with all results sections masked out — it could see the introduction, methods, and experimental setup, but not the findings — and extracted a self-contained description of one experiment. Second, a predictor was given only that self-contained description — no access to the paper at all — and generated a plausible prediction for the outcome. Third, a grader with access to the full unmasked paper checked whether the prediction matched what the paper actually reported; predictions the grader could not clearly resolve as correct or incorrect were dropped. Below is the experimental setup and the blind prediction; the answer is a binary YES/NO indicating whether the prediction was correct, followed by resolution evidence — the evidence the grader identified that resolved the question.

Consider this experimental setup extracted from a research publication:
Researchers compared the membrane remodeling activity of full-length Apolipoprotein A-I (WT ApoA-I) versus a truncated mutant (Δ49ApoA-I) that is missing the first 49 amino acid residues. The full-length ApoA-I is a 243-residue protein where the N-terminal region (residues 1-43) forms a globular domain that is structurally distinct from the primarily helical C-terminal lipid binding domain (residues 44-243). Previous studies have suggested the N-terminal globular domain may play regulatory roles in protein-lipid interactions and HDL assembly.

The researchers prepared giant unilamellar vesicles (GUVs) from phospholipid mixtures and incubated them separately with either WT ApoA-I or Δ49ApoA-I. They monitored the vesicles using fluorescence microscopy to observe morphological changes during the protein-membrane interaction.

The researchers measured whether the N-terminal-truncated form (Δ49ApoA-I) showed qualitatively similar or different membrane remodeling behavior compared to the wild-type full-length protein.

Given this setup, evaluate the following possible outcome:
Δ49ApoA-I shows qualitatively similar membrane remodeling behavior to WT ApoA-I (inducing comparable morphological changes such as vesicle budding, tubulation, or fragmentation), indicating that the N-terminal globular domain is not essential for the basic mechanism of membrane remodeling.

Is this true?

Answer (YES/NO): YES